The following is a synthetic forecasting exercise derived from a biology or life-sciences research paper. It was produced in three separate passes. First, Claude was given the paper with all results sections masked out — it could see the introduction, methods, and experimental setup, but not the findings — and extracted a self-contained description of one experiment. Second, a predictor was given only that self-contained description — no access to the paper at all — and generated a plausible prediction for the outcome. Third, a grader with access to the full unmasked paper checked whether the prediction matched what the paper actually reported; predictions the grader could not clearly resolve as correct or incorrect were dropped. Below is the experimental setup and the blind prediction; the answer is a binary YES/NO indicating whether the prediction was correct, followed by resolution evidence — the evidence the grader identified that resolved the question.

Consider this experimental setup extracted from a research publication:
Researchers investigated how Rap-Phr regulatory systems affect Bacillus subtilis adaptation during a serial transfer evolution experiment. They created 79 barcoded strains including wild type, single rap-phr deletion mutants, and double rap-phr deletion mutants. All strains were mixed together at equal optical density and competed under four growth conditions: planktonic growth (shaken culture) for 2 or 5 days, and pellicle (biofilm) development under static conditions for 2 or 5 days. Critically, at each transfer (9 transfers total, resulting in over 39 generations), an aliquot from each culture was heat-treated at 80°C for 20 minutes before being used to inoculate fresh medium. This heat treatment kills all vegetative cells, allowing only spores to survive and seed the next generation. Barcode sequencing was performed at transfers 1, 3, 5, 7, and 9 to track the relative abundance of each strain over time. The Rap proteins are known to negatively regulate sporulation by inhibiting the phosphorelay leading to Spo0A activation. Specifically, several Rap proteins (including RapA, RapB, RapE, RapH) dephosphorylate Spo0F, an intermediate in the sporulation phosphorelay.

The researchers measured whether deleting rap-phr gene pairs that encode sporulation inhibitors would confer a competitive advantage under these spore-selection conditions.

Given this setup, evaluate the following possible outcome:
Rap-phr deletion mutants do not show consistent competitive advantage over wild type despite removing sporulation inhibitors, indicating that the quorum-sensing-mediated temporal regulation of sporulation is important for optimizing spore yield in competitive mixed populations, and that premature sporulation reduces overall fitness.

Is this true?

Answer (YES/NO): NO